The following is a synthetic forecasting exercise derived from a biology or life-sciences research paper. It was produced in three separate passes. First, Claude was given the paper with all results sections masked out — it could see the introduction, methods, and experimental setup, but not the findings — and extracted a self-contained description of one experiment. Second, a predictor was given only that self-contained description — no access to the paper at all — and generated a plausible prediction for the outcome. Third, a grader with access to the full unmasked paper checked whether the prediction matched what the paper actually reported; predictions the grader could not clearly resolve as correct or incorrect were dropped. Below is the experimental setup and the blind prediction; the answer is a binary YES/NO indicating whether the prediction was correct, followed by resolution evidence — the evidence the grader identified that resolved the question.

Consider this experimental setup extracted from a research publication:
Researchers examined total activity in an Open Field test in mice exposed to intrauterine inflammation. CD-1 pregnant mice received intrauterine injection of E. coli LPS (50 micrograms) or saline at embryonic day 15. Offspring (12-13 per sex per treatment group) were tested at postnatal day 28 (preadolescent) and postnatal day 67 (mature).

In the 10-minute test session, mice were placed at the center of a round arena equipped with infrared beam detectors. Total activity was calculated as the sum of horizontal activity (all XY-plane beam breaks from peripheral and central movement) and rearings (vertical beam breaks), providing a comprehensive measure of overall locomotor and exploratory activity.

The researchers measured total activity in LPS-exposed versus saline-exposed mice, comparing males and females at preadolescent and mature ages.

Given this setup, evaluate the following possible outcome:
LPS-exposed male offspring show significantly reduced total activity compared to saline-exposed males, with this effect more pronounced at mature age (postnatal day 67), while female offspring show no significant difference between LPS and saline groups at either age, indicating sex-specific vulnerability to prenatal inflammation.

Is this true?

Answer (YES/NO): NO